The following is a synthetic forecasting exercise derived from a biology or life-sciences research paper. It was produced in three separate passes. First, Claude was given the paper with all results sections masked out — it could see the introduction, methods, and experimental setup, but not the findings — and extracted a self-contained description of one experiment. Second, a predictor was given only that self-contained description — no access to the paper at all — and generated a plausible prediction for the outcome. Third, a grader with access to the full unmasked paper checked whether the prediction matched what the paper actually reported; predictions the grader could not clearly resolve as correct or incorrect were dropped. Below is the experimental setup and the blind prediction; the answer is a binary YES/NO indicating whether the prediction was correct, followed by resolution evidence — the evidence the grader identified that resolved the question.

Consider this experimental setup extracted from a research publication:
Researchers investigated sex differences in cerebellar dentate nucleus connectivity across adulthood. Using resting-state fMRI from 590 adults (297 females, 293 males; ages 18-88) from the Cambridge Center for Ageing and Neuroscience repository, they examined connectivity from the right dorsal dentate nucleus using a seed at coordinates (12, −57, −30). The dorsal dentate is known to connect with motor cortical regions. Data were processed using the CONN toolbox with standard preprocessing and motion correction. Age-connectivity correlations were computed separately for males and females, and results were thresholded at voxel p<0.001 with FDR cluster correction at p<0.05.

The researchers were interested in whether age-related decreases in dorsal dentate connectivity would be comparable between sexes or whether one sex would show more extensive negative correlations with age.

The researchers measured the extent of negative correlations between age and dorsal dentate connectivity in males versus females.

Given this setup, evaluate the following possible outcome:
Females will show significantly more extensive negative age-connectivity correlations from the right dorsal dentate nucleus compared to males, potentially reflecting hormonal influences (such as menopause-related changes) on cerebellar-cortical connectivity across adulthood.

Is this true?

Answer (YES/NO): YES